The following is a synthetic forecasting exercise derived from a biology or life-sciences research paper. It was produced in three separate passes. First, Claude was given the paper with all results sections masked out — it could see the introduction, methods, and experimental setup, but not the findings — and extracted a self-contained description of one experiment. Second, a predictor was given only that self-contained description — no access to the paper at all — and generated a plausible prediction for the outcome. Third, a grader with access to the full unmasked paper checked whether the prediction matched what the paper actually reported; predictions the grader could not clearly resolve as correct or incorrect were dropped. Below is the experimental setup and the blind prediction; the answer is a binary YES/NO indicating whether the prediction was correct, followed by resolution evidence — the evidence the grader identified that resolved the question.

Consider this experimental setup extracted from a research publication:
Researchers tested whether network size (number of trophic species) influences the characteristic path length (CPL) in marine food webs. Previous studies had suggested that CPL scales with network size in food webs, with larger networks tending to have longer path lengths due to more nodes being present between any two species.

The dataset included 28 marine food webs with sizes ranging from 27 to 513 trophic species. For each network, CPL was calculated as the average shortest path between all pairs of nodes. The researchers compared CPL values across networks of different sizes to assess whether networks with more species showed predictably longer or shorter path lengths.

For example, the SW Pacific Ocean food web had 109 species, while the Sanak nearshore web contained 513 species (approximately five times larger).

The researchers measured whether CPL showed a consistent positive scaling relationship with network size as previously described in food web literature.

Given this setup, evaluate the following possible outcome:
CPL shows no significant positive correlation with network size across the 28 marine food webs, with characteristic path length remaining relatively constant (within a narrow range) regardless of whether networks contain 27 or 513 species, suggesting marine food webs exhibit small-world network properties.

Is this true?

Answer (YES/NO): NO